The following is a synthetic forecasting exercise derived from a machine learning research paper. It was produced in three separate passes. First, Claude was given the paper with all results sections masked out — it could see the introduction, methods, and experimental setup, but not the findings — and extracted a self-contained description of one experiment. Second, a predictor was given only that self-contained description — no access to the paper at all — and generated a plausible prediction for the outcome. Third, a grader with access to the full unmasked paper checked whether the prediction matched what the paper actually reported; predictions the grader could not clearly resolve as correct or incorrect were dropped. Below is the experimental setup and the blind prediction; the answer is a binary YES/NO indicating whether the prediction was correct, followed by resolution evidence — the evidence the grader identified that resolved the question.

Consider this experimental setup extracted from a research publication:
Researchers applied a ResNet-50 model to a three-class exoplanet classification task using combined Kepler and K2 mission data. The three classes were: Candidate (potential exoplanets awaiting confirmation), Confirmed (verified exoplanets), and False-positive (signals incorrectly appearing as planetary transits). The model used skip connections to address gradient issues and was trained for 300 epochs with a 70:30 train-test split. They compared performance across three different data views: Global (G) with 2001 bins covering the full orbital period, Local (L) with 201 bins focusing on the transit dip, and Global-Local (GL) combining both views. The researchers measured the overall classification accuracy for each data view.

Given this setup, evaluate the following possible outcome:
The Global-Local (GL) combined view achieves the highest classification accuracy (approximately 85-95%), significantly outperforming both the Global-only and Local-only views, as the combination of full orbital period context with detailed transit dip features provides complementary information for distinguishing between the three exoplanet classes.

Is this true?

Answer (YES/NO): NO